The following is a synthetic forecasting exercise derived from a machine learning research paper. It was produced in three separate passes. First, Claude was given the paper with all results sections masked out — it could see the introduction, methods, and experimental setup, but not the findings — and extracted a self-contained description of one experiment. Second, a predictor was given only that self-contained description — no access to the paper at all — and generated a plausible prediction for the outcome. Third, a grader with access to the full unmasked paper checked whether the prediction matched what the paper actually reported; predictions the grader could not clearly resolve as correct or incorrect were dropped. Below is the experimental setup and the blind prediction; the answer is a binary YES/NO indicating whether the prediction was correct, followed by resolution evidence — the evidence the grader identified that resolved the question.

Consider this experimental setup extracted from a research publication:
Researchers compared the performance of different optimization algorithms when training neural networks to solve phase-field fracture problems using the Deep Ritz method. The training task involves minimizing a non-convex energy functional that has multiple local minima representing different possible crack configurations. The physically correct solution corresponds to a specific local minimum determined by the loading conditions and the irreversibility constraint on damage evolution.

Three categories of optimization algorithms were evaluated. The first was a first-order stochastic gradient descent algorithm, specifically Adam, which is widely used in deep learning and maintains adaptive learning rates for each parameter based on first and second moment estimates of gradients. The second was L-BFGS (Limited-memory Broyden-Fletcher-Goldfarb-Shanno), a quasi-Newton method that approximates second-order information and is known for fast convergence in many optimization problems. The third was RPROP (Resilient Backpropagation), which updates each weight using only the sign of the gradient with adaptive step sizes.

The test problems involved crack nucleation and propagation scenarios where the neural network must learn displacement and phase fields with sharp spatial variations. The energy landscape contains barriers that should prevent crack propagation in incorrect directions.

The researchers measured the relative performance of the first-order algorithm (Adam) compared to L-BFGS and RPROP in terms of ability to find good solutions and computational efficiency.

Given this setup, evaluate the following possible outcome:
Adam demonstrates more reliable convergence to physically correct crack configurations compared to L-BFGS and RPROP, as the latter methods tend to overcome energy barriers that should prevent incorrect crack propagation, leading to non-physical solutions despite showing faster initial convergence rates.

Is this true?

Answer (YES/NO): NO